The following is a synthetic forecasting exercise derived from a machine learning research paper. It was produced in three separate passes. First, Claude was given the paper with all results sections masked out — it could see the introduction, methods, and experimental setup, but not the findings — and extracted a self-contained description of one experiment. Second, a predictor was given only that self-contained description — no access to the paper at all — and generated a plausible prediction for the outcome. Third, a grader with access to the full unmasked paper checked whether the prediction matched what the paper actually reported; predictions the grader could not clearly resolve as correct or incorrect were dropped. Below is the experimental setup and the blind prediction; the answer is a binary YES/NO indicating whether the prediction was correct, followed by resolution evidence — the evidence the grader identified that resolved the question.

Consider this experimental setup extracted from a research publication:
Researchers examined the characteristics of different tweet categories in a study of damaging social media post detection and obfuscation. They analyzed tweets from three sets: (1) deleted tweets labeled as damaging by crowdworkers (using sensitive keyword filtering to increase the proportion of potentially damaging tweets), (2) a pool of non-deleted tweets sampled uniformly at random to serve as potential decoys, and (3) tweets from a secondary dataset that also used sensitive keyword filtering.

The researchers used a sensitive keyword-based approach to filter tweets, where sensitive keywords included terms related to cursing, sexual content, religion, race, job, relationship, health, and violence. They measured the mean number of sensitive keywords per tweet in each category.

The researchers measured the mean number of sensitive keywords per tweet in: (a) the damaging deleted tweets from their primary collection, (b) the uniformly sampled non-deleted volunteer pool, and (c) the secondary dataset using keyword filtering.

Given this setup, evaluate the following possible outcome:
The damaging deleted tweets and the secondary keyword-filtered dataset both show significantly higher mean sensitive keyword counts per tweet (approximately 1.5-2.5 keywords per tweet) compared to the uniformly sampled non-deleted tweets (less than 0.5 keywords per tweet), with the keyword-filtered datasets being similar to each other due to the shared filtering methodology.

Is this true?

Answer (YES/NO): NO